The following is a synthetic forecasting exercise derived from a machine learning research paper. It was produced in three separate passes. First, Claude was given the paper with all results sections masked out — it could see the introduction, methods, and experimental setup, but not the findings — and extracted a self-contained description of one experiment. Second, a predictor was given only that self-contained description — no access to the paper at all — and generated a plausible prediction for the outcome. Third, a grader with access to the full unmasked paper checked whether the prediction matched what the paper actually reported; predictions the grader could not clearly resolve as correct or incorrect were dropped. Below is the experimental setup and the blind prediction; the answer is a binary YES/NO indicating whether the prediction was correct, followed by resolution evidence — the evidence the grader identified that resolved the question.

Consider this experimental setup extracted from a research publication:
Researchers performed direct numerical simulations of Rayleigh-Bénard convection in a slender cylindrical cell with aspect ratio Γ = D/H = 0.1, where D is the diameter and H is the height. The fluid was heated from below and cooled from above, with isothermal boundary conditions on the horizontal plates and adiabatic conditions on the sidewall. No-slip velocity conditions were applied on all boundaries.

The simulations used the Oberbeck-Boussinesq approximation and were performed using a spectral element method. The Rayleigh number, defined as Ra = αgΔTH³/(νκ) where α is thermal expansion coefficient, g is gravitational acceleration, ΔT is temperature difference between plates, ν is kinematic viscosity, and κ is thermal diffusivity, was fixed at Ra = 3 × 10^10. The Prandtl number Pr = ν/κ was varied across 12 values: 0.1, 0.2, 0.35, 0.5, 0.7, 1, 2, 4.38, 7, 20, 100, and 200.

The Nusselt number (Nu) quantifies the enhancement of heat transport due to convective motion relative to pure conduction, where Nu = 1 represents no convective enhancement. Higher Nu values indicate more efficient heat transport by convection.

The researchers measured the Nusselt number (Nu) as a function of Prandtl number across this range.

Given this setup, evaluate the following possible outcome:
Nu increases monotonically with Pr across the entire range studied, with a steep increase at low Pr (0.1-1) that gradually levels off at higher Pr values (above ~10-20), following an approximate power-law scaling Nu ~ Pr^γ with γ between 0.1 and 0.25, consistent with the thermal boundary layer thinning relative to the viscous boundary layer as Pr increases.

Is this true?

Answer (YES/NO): NO